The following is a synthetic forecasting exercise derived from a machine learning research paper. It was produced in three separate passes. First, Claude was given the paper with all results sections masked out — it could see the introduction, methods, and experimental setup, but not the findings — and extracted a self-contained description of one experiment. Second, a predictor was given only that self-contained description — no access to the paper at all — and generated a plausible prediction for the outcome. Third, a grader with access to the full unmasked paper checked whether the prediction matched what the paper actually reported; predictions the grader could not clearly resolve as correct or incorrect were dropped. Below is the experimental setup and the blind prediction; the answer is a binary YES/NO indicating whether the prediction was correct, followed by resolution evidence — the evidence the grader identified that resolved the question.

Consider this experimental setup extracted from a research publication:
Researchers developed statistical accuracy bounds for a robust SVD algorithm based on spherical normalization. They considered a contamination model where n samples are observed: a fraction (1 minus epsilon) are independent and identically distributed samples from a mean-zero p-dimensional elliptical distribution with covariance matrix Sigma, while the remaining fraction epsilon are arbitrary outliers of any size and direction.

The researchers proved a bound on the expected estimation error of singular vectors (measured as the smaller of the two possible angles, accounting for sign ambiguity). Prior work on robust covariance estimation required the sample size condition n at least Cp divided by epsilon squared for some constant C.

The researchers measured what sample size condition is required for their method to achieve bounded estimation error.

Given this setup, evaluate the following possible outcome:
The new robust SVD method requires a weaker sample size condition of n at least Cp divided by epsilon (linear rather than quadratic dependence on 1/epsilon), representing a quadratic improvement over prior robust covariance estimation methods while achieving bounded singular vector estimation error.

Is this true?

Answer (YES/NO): YES